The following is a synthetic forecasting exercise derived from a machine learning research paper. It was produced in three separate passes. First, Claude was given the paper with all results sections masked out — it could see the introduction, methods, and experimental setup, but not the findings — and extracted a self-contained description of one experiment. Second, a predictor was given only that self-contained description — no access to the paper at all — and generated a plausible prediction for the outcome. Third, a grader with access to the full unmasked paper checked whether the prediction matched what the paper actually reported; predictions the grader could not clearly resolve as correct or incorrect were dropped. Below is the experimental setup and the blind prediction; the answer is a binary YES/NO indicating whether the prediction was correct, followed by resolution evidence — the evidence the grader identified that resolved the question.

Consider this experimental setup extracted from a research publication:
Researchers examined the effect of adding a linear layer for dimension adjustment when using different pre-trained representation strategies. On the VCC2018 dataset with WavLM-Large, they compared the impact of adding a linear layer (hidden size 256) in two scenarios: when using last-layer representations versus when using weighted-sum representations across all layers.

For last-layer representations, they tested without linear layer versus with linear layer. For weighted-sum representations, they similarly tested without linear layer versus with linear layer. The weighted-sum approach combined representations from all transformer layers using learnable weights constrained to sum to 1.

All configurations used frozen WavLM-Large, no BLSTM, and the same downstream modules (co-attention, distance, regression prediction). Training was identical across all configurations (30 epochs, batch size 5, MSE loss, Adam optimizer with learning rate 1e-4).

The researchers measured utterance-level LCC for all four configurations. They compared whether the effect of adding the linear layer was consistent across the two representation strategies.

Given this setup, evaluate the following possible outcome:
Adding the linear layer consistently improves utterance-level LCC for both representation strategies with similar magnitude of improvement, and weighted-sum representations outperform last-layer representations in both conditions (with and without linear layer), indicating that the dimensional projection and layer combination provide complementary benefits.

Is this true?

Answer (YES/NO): NO